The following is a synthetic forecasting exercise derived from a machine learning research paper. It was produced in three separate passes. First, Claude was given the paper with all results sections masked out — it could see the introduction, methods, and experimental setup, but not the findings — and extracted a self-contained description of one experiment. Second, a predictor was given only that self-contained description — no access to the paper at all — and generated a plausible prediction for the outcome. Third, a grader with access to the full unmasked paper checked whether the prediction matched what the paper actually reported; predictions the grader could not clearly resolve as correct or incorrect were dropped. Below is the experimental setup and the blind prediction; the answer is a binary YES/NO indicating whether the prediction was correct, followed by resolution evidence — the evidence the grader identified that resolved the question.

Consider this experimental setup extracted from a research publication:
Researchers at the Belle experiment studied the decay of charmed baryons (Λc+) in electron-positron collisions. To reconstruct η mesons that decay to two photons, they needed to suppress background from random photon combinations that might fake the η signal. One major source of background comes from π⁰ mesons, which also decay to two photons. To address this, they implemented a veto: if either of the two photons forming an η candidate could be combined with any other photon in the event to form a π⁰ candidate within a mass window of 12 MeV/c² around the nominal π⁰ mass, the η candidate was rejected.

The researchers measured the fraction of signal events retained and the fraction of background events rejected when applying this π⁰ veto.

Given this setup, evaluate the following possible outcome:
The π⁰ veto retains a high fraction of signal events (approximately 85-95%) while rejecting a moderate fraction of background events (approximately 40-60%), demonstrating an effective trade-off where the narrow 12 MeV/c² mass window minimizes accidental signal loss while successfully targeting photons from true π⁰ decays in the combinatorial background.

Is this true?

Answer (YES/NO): NO